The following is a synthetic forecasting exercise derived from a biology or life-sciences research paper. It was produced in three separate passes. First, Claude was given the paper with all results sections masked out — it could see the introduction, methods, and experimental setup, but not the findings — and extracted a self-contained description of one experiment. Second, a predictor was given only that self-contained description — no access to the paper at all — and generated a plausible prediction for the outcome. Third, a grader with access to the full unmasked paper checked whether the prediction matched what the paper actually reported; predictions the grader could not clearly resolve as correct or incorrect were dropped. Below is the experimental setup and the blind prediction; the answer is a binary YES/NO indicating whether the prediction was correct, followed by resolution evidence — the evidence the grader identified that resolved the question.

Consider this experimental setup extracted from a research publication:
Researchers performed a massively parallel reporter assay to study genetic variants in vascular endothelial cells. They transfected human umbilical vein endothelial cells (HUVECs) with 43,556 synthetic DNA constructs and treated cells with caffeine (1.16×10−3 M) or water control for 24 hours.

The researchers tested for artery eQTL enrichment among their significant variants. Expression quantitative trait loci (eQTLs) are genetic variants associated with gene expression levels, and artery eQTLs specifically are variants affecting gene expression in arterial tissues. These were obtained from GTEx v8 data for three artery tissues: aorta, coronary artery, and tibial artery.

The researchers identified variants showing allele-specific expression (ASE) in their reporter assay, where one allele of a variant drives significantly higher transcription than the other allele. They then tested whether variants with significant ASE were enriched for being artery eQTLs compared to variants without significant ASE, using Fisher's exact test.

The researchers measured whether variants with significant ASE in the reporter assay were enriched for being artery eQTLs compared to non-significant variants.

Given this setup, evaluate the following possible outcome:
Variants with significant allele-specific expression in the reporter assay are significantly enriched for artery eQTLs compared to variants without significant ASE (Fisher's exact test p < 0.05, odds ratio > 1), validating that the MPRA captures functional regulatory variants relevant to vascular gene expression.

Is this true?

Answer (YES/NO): YES